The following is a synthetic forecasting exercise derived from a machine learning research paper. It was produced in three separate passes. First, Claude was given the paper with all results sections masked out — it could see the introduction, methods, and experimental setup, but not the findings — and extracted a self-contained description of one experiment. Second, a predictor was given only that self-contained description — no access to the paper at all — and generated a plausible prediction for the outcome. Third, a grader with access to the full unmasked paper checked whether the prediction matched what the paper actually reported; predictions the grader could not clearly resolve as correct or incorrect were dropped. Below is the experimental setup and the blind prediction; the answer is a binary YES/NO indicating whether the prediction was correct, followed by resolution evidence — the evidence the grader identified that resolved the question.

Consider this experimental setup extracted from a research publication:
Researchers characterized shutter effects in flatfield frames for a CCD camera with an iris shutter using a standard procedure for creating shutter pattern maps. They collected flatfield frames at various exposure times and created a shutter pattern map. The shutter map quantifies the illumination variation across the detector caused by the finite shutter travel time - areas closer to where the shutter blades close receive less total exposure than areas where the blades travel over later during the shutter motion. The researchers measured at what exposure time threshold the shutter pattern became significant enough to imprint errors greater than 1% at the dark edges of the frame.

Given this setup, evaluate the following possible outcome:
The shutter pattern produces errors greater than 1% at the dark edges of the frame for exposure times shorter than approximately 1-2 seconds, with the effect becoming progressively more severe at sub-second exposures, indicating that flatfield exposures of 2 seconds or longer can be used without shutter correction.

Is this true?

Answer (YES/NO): NO